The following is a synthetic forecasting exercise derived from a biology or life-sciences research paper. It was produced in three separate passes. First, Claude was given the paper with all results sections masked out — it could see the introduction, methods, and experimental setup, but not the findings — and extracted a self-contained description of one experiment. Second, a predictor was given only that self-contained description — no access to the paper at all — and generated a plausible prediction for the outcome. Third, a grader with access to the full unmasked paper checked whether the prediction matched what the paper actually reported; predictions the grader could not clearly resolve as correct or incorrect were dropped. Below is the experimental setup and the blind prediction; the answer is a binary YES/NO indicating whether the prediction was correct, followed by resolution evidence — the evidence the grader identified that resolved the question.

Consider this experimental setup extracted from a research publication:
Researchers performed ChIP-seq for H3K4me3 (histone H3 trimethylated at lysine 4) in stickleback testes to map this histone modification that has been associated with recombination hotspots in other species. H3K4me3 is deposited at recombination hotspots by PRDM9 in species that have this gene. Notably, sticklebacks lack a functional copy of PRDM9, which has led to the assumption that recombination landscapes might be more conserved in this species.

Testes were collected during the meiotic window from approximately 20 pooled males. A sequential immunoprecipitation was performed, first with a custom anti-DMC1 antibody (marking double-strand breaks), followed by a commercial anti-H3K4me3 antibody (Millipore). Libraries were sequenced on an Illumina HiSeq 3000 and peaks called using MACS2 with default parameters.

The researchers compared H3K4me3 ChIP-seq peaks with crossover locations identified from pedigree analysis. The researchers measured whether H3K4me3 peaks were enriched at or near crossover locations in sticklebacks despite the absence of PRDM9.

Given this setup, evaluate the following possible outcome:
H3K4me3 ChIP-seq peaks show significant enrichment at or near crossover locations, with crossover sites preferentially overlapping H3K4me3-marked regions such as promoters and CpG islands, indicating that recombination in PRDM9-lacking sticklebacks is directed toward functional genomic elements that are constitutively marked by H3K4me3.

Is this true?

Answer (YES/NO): YES